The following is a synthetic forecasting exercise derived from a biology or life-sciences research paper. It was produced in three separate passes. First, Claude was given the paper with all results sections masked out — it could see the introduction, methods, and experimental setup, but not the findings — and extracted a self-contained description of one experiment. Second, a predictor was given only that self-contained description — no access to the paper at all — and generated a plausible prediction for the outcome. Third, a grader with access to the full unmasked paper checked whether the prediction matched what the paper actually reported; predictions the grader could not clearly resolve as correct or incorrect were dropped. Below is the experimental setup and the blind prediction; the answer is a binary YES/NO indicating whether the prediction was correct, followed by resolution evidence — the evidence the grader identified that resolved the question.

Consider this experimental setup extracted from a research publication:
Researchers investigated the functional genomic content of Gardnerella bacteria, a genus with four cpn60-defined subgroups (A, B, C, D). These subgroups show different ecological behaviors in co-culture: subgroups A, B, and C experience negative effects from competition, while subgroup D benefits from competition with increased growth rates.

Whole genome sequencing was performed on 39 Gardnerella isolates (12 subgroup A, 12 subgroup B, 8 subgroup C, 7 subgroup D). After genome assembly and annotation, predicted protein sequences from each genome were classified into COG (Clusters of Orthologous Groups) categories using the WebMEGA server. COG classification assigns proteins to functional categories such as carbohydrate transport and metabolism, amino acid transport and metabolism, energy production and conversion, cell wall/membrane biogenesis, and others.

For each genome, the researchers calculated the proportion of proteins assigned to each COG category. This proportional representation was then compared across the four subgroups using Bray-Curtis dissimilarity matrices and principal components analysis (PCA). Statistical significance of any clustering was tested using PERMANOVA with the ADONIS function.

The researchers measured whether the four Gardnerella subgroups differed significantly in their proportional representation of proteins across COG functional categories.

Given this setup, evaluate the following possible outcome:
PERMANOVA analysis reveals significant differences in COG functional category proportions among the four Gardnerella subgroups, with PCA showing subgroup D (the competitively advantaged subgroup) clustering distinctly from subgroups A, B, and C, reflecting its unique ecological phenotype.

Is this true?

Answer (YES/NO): NO